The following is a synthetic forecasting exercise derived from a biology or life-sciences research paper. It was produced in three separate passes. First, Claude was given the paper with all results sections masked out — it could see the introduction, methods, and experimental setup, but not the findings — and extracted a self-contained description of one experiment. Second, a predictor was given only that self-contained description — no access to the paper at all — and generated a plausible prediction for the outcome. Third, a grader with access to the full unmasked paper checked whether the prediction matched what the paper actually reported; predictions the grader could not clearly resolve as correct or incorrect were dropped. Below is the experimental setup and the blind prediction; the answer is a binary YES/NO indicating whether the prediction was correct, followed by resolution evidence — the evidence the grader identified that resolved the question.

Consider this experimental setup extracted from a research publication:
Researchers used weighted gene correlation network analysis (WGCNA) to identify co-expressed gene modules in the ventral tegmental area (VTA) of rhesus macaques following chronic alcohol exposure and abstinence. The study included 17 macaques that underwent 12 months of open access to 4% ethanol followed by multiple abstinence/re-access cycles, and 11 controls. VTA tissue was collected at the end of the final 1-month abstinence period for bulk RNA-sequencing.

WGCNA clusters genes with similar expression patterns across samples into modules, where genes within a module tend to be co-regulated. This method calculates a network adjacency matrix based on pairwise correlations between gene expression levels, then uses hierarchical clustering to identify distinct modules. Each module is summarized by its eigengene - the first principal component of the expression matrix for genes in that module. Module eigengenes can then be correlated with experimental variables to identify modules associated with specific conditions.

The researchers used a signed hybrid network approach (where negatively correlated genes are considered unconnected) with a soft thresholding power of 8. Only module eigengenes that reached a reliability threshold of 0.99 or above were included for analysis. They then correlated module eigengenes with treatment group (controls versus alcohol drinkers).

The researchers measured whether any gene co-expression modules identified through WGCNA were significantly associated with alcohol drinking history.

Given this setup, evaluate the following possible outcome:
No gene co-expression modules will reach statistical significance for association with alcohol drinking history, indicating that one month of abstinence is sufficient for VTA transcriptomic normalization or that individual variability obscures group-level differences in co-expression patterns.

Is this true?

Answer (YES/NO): NO